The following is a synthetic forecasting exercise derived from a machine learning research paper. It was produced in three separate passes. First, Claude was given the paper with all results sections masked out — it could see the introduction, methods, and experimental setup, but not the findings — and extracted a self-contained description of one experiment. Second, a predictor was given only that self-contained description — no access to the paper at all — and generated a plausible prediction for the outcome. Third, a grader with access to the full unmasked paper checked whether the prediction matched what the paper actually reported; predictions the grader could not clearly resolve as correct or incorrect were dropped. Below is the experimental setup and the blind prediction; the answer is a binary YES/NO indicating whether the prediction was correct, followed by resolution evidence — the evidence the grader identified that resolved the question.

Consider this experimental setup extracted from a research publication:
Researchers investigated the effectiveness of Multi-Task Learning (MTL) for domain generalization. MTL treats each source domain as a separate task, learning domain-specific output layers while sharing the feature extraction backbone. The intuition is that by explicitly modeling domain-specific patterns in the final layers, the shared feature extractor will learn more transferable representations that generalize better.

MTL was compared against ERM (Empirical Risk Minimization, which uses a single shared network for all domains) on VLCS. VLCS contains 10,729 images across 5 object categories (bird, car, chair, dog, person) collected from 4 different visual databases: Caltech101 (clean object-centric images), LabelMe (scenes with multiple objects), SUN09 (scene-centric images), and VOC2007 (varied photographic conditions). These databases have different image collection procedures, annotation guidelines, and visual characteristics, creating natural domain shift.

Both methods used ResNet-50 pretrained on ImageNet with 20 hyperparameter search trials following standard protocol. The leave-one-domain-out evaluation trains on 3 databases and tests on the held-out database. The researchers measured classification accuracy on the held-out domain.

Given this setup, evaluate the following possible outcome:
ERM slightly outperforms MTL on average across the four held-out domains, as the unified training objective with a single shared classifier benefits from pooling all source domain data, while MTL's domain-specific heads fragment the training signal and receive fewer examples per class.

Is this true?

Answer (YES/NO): YES